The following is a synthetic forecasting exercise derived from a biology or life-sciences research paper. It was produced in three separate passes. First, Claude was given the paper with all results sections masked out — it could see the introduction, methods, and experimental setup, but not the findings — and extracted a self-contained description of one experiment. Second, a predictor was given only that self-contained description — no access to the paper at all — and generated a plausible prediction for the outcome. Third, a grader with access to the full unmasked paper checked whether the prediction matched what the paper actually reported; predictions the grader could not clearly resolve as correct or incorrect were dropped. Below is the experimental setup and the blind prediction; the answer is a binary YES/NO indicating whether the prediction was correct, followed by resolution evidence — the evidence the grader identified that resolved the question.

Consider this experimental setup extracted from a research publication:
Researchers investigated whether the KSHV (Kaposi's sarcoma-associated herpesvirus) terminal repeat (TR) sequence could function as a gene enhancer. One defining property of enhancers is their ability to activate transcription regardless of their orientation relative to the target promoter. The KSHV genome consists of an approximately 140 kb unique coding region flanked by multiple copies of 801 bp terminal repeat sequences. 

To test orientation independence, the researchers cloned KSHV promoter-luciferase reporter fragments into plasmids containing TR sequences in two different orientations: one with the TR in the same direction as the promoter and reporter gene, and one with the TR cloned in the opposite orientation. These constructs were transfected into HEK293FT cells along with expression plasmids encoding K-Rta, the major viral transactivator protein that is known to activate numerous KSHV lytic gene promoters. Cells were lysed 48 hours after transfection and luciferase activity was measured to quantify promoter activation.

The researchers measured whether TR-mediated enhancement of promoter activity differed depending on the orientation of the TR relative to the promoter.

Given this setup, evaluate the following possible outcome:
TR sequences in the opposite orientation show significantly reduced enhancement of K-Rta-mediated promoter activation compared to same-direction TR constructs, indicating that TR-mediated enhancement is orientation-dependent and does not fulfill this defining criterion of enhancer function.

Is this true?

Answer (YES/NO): NO